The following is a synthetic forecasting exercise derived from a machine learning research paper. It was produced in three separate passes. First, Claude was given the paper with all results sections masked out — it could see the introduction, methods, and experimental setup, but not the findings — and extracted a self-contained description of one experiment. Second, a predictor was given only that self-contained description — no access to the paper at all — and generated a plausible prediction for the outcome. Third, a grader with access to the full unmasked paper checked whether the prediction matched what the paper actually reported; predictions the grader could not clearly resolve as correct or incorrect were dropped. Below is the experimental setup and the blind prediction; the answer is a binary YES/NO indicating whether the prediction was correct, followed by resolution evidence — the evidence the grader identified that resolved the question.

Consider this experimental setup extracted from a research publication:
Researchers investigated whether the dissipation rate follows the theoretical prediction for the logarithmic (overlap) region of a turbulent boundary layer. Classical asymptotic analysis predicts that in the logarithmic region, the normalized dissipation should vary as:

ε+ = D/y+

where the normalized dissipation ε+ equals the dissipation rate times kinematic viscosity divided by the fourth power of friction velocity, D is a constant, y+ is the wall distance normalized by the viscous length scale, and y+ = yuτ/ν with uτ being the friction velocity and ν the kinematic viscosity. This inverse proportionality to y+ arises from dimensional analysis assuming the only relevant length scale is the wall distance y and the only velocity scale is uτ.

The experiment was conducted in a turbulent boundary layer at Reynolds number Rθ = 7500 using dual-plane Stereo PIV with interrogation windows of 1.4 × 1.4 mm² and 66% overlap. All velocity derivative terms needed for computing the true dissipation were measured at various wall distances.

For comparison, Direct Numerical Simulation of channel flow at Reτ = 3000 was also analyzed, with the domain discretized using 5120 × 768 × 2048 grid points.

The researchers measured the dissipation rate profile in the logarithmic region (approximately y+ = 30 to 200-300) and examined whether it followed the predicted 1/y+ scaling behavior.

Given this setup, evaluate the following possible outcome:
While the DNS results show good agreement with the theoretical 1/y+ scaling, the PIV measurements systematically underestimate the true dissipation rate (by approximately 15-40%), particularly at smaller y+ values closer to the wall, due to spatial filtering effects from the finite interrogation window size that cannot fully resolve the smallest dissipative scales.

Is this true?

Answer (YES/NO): NO